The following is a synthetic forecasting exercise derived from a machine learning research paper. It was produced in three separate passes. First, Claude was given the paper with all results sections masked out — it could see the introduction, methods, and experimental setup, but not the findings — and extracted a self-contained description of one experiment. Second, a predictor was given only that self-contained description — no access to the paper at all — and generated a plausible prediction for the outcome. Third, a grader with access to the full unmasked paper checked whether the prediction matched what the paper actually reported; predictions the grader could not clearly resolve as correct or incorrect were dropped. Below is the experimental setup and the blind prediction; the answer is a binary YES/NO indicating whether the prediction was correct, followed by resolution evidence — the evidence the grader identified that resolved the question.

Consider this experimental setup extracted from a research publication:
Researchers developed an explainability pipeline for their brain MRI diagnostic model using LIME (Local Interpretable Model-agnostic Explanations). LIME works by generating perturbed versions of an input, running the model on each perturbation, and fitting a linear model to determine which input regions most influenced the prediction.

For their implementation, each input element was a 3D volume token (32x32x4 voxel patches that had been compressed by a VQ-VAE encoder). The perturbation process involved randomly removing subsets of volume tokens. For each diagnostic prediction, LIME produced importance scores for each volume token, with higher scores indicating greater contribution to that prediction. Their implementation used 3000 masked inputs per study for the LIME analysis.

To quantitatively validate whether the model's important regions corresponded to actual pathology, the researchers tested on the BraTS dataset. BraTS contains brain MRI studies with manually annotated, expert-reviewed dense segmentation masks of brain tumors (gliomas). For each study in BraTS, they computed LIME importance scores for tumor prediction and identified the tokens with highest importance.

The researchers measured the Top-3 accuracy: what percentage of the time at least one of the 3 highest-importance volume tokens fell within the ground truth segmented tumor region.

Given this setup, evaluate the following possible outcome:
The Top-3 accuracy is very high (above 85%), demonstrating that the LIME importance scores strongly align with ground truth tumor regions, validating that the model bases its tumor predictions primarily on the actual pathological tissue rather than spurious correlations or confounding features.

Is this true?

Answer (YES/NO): YES